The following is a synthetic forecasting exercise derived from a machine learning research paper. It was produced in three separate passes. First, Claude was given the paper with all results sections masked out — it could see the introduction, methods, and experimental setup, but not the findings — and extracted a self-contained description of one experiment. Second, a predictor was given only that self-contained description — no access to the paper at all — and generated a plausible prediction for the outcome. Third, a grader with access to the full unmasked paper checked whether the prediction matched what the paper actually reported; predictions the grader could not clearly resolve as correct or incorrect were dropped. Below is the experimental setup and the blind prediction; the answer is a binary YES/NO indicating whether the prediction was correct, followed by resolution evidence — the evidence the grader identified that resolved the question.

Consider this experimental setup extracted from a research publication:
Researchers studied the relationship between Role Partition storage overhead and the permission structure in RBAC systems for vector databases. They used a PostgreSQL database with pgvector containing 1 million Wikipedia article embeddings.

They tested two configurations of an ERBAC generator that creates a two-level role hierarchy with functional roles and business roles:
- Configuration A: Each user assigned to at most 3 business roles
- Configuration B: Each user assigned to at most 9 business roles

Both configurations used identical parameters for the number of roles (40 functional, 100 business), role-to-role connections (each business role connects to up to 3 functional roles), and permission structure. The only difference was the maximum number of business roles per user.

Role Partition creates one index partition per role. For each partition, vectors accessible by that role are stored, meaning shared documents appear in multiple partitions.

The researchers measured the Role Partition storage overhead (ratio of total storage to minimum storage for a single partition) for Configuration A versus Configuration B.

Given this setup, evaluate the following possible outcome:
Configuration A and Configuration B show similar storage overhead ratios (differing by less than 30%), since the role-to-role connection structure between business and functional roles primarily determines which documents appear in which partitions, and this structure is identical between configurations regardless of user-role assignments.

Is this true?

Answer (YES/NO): YES